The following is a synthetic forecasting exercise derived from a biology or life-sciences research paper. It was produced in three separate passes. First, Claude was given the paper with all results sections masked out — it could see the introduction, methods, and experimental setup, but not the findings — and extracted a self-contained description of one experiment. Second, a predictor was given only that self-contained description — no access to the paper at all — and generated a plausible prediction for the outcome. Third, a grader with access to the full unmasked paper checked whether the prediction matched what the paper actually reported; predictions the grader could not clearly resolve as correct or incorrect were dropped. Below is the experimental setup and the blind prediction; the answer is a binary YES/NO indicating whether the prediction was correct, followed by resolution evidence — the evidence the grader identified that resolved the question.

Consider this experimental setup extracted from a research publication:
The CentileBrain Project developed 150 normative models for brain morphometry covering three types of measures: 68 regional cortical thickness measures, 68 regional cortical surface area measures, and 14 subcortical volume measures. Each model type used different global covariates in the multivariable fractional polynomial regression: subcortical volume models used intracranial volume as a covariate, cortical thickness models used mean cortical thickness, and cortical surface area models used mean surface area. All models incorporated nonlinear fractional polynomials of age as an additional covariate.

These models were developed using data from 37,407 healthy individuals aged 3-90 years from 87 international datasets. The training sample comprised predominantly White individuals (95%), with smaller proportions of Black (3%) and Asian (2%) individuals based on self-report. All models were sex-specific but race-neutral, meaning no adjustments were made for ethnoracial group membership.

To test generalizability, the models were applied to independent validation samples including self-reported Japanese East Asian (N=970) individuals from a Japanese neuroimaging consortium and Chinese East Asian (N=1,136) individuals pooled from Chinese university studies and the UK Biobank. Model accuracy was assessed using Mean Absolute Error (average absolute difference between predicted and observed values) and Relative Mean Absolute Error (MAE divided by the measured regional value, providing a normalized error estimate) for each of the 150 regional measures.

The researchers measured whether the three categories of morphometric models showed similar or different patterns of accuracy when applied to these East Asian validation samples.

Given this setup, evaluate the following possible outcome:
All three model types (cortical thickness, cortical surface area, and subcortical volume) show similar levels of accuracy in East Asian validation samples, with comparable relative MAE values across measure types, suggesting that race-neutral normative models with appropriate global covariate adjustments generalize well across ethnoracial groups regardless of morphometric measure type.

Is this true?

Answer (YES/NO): NO